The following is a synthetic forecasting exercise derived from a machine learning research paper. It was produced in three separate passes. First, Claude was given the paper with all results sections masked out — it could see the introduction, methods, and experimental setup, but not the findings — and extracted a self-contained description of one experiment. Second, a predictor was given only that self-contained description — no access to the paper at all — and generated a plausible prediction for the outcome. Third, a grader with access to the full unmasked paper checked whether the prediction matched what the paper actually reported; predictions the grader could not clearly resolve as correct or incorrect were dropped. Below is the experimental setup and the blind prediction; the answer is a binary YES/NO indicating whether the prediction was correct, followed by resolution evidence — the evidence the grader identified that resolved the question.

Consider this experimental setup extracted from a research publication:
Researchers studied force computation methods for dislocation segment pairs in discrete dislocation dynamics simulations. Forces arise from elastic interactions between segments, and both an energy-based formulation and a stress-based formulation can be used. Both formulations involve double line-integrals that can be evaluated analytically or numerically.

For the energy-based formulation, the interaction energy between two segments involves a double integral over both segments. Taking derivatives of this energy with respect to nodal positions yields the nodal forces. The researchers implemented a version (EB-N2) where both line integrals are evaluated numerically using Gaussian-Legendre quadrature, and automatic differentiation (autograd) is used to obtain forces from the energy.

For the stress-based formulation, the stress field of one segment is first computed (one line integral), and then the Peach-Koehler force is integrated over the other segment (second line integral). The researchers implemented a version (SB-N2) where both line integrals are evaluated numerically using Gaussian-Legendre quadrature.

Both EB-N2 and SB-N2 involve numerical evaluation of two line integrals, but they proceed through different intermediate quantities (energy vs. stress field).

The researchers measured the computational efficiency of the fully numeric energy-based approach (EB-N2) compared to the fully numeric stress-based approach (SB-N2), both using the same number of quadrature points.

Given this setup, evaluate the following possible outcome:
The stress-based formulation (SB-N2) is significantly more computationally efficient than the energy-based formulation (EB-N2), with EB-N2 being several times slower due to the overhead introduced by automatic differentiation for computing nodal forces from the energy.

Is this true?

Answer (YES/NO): NO